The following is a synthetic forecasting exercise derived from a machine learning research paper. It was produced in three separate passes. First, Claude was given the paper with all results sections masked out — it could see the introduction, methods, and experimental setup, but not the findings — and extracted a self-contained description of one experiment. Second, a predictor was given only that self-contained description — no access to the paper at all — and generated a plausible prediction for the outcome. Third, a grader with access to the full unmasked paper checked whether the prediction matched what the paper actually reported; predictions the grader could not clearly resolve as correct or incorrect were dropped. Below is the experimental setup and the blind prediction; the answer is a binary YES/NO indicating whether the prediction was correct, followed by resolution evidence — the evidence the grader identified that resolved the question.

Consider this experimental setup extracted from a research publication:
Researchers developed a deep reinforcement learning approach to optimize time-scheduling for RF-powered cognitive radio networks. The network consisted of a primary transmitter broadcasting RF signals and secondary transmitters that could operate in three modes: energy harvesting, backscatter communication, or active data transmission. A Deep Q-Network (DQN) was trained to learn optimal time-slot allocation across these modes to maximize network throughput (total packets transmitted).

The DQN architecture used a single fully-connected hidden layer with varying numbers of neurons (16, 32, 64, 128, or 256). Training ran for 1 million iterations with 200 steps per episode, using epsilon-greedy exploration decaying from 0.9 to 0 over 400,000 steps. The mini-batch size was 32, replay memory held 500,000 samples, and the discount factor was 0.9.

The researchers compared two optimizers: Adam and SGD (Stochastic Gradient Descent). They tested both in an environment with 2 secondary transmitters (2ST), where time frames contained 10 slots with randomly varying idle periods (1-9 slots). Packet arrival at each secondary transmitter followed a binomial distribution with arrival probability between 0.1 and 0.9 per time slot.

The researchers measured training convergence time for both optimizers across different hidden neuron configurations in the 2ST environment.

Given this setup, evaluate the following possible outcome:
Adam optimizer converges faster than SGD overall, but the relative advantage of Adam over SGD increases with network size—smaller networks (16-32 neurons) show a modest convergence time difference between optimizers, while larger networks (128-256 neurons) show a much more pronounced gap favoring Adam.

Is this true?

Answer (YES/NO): NO